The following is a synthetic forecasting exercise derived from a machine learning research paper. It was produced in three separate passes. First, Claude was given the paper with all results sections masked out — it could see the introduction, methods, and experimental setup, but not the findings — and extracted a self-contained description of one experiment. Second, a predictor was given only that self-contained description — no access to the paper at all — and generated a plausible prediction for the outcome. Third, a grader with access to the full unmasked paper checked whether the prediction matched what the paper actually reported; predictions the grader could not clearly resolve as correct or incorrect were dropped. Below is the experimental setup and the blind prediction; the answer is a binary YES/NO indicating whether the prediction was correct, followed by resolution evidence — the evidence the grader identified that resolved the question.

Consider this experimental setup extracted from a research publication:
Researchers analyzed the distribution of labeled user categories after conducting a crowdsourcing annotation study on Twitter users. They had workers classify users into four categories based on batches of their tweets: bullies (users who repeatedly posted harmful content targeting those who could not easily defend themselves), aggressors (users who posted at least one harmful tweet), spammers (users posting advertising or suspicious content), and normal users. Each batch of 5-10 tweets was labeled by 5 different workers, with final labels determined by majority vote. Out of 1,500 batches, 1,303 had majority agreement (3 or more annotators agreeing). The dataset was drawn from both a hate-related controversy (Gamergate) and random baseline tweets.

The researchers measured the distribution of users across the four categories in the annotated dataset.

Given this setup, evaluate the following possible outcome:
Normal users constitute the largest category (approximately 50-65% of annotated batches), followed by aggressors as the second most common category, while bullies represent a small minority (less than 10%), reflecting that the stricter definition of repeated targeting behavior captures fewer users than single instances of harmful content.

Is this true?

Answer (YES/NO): NO